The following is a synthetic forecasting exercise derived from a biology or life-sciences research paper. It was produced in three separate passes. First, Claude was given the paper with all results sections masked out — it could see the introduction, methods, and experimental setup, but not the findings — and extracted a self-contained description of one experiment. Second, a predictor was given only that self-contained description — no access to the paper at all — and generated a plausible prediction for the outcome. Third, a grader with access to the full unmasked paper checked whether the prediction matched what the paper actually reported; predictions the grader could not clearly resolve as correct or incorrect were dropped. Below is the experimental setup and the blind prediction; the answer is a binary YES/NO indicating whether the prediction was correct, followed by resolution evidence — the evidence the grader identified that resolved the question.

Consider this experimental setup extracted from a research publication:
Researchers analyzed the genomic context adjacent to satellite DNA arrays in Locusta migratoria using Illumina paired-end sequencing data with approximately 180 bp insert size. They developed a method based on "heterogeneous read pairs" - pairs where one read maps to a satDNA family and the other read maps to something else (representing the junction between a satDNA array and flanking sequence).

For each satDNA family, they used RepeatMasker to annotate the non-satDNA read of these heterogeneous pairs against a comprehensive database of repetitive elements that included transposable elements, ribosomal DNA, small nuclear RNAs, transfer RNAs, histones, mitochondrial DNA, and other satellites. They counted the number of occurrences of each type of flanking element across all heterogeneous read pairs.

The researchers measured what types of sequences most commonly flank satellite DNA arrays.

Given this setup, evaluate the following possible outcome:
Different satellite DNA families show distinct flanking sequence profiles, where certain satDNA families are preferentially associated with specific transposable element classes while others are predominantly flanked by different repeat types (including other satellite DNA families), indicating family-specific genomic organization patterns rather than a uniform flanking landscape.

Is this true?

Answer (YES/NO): YES